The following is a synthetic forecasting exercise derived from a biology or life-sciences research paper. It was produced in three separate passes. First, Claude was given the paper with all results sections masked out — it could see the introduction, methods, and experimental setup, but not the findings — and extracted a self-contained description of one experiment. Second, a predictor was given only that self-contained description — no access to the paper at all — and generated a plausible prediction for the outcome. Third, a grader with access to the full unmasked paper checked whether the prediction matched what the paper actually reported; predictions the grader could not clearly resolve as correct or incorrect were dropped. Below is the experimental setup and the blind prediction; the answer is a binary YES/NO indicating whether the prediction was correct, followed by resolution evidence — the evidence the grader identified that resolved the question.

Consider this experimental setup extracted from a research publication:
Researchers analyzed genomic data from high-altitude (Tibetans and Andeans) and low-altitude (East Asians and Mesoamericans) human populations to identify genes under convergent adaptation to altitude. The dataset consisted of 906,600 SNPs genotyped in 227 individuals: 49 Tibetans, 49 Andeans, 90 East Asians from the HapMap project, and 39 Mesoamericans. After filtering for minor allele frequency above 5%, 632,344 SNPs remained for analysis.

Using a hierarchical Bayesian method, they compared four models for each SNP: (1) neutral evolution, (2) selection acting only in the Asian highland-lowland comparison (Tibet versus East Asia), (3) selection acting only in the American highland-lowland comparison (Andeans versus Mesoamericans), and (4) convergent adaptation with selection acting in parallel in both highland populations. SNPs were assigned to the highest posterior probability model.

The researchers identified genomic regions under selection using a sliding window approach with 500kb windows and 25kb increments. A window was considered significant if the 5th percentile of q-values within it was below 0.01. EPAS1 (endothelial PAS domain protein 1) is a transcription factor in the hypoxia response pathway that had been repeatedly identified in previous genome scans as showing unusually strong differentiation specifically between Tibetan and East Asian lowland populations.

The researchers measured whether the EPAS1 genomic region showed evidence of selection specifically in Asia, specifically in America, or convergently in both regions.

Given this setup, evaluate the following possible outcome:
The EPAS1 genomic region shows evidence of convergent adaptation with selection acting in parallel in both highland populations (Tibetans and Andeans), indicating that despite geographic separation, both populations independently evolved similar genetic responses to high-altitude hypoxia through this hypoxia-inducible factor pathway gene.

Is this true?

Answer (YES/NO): YES